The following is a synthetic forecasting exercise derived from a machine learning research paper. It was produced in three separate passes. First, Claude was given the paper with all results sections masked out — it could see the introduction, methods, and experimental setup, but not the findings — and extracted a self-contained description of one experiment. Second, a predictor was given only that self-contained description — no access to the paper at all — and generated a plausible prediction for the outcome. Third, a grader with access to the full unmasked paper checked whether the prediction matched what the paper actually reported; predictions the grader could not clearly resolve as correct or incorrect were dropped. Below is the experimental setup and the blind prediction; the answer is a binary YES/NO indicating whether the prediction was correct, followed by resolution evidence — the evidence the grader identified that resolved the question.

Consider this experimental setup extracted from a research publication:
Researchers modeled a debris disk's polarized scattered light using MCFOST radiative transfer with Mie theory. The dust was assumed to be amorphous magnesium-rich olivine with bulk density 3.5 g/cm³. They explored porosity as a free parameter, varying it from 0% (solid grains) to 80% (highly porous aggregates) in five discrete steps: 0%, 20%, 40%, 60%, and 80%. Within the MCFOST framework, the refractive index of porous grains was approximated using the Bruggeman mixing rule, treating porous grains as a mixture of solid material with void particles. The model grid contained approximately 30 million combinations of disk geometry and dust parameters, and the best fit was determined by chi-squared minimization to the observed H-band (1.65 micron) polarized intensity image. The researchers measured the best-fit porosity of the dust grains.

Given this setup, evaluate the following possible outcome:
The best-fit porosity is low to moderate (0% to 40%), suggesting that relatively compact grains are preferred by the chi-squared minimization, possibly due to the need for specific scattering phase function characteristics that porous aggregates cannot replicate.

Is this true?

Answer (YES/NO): YES